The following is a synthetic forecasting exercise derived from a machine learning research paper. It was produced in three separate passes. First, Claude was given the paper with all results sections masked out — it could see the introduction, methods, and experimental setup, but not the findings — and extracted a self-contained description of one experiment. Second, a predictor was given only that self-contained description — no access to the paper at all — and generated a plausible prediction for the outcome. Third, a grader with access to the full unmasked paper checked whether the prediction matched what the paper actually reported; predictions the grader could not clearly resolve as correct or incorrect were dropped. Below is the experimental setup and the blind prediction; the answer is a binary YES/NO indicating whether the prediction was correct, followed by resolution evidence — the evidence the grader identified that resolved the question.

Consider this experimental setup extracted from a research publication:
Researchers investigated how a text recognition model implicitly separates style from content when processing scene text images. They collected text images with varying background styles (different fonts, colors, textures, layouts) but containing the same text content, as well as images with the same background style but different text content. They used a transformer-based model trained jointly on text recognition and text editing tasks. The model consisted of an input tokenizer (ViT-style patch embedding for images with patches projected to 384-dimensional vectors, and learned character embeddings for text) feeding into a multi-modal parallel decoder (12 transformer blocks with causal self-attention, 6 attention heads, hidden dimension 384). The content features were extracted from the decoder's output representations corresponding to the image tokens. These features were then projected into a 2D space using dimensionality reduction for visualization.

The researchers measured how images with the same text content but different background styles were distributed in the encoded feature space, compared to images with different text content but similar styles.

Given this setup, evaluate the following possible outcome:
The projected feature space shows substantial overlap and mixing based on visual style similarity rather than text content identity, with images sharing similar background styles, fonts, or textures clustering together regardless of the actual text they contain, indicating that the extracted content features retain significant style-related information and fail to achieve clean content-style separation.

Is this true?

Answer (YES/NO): NO